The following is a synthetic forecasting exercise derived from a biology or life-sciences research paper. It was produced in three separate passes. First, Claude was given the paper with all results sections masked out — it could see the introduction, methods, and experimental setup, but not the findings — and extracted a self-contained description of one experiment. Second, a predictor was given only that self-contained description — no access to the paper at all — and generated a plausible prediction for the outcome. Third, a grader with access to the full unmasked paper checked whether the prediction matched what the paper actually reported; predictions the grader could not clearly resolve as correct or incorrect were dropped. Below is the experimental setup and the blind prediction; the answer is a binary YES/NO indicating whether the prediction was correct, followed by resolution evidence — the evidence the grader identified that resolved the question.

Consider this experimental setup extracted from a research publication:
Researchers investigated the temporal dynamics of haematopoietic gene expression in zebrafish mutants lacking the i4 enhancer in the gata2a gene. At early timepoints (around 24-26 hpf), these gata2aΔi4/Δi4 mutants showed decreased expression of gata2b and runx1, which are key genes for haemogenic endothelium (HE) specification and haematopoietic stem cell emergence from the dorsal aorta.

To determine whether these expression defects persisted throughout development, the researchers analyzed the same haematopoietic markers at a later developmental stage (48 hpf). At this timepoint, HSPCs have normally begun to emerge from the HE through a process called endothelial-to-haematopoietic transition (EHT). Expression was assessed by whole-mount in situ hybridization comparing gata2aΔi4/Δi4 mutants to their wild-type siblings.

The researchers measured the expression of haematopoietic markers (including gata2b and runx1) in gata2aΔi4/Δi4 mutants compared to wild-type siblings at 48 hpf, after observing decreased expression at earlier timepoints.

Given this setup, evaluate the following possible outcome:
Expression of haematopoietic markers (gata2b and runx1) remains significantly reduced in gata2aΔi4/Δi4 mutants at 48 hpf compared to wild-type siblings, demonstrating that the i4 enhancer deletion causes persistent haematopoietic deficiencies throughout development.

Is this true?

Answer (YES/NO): NO